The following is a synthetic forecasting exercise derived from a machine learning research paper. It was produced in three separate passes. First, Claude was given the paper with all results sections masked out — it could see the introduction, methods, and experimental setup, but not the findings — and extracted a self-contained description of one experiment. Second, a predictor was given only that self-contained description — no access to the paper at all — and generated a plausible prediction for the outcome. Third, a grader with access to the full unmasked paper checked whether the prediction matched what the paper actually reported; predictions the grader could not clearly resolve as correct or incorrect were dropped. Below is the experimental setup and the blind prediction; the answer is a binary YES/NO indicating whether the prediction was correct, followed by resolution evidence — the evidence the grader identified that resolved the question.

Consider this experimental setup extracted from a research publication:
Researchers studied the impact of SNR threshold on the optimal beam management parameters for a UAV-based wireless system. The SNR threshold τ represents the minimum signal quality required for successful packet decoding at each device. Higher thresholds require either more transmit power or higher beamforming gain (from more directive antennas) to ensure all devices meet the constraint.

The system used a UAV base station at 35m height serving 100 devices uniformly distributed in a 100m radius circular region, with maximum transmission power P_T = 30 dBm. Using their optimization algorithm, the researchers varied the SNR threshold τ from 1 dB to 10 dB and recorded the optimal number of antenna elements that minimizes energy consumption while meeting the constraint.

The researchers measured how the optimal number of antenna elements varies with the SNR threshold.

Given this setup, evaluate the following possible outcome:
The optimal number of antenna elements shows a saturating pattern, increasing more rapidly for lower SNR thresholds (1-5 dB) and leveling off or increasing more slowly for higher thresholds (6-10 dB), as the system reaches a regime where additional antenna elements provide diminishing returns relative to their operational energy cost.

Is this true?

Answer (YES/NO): NO